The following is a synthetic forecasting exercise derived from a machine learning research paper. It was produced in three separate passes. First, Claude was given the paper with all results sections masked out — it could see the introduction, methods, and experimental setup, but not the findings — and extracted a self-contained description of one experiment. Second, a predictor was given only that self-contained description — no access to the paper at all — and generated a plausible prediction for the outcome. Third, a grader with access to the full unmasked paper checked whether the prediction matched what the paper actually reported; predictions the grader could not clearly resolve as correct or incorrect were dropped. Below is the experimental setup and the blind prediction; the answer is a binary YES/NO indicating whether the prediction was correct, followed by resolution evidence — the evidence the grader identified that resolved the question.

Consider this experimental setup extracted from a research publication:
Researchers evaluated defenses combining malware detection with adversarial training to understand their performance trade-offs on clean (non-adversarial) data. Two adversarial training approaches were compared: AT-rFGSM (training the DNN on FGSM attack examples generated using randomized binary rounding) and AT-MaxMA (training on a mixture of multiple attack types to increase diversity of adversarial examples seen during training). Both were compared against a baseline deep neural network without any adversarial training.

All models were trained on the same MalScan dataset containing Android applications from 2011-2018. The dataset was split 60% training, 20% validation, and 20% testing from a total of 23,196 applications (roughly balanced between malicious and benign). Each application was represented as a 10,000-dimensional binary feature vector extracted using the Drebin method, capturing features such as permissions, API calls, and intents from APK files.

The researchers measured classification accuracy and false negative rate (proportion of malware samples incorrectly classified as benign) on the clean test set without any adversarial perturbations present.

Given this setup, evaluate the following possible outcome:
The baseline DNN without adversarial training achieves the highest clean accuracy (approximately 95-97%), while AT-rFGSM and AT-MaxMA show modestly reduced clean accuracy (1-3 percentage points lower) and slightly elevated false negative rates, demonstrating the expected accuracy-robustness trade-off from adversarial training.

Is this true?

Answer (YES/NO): NO